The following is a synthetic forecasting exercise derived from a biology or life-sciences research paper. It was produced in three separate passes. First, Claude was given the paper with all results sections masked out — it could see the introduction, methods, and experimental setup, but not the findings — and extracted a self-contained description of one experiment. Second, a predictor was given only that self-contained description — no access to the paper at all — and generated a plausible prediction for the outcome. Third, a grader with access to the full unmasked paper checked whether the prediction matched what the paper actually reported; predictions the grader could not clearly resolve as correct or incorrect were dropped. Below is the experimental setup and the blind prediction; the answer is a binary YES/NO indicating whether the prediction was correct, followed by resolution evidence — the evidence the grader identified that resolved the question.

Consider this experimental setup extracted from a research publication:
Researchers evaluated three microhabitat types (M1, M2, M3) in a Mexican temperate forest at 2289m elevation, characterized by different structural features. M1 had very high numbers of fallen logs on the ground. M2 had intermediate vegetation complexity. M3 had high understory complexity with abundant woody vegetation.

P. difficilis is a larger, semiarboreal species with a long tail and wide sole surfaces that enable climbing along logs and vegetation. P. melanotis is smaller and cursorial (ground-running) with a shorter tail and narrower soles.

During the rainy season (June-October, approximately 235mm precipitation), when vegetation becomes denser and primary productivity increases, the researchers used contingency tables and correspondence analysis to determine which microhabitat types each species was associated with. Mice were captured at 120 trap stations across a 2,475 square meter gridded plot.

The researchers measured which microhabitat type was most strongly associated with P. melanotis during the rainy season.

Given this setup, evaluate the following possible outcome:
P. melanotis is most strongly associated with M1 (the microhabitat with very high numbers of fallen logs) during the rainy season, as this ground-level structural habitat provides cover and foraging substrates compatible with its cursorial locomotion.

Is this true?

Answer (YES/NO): NO